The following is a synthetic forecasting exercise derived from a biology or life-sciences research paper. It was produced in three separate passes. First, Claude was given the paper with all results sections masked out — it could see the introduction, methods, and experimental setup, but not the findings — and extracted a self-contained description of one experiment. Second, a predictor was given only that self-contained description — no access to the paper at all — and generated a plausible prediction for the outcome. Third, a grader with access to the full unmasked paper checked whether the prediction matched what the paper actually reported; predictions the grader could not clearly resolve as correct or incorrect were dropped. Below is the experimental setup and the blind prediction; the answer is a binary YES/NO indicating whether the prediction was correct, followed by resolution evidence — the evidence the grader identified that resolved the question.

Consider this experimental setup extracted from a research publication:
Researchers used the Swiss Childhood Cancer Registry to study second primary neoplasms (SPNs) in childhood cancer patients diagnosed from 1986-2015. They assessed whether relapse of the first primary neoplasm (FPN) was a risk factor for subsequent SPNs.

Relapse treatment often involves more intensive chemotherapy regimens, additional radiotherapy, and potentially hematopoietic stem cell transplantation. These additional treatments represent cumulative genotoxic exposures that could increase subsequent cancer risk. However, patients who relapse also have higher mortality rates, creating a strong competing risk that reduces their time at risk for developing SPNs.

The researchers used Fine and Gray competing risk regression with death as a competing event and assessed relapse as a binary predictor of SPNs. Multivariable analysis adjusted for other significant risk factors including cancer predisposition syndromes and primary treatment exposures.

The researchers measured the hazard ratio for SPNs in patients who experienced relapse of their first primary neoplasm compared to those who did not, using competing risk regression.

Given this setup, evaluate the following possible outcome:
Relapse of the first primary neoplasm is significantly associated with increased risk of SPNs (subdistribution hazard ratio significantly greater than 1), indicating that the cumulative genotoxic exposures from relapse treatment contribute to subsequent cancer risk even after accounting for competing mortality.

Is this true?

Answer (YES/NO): NO